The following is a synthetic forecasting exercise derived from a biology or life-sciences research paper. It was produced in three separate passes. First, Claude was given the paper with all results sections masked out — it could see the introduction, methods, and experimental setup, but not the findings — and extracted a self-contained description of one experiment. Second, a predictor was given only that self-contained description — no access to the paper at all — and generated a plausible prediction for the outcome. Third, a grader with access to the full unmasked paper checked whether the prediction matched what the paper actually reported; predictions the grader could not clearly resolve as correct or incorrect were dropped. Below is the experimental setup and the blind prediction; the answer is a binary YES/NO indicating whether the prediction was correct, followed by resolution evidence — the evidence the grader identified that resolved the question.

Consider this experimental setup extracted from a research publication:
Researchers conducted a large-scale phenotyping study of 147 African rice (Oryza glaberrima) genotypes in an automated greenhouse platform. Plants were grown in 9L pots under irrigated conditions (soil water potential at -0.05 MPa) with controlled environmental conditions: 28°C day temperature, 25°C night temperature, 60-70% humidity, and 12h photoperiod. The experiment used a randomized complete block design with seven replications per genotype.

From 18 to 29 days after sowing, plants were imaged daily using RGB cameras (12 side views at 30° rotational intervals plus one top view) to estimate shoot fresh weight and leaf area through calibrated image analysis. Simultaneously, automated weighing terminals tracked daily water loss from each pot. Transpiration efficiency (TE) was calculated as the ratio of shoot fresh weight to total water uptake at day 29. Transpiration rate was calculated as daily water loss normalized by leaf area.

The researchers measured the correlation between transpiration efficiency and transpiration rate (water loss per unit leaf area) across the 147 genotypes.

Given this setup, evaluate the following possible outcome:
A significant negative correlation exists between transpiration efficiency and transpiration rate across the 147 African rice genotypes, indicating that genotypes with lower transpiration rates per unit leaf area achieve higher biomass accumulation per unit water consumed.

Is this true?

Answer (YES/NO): YES